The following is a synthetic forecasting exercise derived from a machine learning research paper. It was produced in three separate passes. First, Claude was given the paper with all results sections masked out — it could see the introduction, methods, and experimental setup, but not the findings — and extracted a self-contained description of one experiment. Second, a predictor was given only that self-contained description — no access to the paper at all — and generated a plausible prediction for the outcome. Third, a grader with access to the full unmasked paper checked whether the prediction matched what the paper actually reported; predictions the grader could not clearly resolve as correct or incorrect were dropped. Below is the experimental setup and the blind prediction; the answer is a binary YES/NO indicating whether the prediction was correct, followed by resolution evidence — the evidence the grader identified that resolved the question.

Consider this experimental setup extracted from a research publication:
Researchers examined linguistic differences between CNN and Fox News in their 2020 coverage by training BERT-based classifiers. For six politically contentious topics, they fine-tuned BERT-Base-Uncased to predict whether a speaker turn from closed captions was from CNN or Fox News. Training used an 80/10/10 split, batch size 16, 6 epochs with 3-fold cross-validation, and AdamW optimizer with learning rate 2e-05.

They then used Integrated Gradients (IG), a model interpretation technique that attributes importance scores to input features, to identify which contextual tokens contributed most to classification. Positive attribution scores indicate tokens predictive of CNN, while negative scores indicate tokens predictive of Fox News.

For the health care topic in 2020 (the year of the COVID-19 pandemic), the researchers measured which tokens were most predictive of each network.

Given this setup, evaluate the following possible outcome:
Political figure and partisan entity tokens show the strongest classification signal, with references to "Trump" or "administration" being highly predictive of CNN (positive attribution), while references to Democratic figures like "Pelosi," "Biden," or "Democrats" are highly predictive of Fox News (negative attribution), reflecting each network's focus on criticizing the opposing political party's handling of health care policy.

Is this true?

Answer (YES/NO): NO